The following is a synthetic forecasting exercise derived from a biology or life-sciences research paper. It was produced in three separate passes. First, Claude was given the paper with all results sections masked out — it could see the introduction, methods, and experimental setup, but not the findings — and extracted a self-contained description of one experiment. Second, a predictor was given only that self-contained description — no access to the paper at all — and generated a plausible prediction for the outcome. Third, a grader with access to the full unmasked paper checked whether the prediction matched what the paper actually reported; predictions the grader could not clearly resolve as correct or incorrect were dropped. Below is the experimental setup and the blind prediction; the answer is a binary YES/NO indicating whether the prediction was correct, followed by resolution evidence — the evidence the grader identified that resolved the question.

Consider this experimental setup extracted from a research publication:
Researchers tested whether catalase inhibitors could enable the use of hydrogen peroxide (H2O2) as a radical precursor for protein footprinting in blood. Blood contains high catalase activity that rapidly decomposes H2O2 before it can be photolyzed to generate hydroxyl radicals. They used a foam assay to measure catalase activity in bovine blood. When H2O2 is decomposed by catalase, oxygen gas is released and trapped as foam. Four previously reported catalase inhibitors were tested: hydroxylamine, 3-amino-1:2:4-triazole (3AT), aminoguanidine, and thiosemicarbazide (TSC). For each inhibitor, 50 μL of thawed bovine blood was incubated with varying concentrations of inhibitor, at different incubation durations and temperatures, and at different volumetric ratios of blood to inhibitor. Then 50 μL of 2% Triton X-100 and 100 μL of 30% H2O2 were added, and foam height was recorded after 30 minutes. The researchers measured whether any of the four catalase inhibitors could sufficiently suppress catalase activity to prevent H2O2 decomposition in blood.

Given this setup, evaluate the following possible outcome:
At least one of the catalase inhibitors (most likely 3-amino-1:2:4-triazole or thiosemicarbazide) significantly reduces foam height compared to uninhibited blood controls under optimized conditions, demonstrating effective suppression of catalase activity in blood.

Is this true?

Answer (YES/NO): YES